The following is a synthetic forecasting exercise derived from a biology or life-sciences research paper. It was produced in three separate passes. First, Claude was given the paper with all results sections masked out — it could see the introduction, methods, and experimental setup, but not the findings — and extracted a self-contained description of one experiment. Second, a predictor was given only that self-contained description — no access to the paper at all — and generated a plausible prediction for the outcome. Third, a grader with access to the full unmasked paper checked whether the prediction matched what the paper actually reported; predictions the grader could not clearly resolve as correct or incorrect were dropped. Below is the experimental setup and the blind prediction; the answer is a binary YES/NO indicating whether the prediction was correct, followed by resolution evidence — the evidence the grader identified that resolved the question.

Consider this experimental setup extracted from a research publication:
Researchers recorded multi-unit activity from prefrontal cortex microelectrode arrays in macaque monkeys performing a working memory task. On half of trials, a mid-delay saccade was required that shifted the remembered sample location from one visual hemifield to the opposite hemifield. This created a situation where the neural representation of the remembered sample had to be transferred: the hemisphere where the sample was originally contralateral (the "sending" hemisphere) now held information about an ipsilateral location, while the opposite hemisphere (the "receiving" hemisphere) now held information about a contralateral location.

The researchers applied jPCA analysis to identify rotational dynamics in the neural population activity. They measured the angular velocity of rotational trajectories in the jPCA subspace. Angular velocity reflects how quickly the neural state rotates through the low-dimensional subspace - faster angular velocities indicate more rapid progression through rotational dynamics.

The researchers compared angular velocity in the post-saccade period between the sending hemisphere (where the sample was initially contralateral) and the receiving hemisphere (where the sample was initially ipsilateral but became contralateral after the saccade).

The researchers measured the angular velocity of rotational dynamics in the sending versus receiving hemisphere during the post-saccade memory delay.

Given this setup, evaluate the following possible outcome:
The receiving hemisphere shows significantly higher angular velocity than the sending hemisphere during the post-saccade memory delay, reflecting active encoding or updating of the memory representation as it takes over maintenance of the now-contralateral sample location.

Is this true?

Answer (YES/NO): NO